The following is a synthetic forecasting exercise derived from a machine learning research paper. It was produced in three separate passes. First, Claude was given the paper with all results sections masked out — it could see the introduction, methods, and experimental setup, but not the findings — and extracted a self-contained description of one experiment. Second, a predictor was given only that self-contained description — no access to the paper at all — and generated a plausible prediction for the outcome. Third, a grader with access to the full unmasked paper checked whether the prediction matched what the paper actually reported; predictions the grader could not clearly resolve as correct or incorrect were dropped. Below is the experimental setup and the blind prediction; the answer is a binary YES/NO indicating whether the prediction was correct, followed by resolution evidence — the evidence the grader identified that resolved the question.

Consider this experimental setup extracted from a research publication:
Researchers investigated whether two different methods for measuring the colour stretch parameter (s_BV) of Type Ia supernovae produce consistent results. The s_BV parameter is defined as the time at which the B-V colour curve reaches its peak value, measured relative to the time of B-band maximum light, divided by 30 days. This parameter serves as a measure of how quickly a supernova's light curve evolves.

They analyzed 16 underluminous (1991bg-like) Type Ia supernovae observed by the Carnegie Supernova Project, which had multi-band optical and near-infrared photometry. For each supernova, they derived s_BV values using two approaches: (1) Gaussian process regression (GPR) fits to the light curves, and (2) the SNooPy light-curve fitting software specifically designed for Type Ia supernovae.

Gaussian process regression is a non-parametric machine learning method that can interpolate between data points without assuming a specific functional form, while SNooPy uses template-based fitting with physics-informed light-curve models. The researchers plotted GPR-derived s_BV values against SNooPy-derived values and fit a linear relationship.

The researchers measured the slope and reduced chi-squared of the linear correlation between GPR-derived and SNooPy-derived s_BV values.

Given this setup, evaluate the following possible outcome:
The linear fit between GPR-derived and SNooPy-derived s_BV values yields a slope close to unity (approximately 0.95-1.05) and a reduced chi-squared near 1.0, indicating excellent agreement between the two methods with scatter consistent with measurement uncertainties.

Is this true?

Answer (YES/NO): YES